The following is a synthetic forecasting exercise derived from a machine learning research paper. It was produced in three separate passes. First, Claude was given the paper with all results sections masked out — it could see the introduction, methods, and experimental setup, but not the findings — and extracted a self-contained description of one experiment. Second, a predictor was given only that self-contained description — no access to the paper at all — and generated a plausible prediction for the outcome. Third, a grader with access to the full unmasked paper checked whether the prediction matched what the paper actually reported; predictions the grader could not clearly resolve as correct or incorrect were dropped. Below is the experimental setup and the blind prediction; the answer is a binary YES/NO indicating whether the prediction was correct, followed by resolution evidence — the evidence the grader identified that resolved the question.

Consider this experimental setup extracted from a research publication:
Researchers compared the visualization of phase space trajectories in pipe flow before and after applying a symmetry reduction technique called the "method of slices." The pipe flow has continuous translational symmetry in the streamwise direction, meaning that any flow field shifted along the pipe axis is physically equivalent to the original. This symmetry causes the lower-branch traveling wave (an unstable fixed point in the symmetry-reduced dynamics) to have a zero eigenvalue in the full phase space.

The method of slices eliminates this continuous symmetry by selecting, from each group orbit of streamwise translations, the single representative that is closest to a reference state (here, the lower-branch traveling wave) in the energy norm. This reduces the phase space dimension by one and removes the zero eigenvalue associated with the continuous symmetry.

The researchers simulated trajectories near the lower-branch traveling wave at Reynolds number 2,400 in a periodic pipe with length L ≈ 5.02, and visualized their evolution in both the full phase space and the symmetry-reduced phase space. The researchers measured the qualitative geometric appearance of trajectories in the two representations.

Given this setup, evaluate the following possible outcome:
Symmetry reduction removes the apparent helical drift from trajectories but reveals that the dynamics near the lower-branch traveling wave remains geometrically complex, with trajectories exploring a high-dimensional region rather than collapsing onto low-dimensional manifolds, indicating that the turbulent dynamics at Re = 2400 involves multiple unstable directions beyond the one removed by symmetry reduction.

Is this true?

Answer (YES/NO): NO